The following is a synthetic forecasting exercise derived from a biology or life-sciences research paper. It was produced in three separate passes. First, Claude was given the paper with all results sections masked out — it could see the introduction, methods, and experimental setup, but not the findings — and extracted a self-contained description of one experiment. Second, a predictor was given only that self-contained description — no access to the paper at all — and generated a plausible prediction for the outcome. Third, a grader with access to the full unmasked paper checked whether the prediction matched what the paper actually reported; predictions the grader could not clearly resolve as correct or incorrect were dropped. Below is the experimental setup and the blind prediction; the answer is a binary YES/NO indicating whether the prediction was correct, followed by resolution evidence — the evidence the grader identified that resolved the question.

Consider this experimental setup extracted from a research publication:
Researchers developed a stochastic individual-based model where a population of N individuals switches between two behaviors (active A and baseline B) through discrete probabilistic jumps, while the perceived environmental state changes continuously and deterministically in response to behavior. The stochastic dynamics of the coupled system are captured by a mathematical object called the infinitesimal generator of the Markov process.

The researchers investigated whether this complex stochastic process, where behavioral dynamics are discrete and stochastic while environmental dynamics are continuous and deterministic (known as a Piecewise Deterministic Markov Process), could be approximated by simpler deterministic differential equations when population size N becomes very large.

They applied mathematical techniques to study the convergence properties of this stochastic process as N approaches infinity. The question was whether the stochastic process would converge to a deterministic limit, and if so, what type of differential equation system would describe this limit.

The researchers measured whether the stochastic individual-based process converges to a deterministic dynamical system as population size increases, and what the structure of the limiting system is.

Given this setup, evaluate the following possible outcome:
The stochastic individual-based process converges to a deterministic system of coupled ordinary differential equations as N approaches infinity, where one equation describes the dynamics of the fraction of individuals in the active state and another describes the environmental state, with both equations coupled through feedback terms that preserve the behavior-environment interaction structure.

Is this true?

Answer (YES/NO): YES